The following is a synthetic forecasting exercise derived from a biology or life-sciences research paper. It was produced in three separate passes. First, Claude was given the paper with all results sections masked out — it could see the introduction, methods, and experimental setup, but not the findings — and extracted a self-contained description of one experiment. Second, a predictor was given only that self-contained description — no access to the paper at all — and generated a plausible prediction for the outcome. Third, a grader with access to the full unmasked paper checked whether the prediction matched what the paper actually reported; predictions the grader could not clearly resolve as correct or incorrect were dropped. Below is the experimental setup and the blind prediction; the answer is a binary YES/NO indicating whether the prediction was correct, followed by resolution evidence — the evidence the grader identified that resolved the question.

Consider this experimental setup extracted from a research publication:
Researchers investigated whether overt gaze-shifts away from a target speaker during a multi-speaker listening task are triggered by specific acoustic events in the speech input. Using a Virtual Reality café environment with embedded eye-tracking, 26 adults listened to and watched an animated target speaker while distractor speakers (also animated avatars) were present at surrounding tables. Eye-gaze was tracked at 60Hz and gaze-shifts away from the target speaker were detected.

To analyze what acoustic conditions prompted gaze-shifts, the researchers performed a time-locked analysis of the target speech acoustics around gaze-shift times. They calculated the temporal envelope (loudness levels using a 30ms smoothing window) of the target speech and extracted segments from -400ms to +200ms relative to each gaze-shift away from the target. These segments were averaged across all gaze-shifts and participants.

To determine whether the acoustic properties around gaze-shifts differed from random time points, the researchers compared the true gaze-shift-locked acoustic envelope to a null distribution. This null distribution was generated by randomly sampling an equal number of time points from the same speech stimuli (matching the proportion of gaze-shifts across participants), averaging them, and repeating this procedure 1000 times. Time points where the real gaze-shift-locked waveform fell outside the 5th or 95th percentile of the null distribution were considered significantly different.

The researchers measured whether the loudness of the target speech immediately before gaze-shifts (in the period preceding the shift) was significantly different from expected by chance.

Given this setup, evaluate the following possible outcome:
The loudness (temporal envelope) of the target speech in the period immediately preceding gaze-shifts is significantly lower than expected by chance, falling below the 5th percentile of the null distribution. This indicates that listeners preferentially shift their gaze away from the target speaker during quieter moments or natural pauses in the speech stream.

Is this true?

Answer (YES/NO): YES